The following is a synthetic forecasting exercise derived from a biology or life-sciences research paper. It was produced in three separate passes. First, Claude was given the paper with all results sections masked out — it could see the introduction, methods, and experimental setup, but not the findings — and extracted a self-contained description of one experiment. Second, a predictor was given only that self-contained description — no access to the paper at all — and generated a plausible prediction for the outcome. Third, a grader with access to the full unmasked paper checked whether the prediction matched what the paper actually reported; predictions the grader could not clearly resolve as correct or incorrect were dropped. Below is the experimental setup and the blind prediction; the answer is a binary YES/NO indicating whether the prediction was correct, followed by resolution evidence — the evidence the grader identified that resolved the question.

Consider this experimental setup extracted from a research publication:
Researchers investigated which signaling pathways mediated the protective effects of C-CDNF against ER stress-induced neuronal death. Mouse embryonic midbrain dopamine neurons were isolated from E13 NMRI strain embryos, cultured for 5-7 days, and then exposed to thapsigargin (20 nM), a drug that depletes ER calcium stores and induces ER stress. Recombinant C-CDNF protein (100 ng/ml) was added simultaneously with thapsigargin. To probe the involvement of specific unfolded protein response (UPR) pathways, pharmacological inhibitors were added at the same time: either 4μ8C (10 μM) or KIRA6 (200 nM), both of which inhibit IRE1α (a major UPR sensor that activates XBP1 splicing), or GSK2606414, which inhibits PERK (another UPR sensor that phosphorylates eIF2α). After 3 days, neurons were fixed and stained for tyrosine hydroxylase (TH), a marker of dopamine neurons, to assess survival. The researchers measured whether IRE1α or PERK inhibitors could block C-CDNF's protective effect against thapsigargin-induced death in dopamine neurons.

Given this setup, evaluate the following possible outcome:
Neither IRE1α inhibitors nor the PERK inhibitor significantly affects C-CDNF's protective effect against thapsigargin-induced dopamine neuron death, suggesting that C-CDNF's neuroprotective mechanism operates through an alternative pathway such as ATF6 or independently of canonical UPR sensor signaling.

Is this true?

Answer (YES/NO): NO